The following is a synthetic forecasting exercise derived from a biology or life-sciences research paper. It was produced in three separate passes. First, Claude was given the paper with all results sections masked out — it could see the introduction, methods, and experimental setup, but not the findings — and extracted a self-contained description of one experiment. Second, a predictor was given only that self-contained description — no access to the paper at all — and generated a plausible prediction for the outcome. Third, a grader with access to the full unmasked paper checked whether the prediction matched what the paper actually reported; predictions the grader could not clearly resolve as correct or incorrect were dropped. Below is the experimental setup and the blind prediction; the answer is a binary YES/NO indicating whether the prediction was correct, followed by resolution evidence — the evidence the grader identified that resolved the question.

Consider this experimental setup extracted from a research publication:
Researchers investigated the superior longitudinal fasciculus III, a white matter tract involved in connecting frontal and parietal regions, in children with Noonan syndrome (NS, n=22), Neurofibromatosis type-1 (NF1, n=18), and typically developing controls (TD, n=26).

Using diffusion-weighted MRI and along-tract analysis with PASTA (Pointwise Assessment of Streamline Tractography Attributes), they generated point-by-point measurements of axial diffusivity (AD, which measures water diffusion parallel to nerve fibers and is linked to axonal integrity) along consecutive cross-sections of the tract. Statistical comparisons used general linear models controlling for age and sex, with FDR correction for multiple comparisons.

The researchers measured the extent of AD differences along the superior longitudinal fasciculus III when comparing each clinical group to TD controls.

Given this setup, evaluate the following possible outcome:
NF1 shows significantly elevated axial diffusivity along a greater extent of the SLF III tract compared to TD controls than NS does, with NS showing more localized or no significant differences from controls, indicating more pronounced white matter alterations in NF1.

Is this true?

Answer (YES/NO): YES